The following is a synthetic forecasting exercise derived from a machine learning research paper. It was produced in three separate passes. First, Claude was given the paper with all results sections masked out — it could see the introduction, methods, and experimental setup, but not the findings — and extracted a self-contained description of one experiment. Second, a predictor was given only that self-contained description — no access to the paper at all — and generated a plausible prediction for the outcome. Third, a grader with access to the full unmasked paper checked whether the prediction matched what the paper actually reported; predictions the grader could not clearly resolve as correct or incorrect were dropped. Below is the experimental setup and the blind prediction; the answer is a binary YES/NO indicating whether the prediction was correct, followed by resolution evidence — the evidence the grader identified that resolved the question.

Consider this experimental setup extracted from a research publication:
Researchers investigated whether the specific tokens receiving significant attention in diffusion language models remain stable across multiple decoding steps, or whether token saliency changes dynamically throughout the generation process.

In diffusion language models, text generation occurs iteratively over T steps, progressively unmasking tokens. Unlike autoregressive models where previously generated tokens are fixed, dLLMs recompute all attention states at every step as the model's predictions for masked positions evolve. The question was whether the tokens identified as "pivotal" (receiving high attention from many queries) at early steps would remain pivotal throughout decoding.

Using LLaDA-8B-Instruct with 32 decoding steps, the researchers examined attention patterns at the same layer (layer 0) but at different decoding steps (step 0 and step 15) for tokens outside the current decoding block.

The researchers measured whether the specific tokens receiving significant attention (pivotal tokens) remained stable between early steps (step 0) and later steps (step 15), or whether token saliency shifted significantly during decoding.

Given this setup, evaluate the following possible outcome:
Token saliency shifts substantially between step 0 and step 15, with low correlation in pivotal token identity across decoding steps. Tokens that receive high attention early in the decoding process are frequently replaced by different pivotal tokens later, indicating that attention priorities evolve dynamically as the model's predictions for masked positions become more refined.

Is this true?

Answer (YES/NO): NO